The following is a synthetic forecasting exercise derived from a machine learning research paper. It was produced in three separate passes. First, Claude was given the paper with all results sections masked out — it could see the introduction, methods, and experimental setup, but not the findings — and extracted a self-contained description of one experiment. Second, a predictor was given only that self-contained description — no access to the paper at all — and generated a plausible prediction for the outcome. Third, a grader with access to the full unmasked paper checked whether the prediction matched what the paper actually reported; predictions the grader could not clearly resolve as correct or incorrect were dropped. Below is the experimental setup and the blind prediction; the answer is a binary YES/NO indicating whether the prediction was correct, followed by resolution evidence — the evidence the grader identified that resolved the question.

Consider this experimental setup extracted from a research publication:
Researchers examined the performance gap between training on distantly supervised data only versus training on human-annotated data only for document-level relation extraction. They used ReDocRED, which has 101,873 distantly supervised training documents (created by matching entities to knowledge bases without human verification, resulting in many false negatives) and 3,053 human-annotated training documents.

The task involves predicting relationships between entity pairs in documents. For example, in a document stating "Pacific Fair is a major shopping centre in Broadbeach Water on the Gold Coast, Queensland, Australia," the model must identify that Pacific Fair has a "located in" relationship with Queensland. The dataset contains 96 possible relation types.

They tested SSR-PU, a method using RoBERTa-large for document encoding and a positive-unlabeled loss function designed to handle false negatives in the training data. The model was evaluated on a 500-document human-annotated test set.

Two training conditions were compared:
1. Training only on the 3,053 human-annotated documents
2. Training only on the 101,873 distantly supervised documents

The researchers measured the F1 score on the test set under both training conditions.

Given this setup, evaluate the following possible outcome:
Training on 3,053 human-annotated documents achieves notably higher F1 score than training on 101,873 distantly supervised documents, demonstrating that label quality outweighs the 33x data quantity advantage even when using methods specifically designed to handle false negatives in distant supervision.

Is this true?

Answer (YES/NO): YES